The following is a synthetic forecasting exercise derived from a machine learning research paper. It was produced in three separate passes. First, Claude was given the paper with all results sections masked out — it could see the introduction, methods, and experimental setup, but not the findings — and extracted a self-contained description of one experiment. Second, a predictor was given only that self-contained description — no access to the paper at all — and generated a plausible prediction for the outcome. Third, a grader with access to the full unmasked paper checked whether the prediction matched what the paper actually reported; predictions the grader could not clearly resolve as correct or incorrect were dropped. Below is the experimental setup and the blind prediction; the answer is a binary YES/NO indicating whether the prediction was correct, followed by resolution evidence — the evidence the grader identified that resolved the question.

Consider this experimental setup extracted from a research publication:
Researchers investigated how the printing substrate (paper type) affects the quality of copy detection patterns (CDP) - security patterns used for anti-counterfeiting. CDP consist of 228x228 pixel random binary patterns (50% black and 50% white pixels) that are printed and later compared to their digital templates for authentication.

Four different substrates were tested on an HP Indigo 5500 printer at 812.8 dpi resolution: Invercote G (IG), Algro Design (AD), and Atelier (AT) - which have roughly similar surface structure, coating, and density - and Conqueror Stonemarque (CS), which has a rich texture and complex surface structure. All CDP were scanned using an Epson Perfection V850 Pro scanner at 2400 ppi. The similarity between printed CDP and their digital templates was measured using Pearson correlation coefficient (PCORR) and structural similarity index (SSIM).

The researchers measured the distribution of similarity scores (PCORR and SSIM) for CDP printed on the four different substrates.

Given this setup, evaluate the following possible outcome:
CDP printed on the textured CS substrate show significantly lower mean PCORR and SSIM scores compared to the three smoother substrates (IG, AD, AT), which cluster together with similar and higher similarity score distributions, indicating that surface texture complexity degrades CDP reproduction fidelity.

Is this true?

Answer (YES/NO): NO